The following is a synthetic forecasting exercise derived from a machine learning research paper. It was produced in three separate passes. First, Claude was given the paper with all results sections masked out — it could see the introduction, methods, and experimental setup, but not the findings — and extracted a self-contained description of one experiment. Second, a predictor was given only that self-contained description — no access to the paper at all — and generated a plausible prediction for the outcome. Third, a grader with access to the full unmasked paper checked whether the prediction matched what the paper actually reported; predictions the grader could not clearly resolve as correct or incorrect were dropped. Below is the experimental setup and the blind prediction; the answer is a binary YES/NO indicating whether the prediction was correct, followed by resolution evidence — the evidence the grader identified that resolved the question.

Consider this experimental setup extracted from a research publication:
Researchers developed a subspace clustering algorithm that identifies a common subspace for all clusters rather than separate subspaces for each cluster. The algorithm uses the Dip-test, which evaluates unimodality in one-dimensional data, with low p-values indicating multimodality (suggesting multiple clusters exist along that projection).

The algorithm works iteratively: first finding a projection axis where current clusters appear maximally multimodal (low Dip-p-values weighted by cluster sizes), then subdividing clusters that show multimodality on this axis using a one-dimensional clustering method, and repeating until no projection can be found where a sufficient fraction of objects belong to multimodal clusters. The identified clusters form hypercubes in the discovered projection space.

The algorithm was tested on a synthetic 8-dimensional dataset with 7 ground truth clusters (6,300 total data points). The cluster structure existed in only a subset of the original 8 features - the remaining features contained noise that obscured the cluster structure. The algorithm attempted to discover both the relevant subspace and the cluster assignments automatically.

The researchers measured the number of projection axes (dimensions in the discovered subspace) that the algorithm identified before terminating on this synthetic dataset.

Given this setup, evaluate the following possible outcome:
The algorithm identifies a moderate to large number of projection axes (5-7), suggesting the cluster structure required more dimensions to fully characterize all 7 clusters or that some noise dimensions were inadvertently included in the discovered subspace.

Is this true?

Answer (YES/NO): NO